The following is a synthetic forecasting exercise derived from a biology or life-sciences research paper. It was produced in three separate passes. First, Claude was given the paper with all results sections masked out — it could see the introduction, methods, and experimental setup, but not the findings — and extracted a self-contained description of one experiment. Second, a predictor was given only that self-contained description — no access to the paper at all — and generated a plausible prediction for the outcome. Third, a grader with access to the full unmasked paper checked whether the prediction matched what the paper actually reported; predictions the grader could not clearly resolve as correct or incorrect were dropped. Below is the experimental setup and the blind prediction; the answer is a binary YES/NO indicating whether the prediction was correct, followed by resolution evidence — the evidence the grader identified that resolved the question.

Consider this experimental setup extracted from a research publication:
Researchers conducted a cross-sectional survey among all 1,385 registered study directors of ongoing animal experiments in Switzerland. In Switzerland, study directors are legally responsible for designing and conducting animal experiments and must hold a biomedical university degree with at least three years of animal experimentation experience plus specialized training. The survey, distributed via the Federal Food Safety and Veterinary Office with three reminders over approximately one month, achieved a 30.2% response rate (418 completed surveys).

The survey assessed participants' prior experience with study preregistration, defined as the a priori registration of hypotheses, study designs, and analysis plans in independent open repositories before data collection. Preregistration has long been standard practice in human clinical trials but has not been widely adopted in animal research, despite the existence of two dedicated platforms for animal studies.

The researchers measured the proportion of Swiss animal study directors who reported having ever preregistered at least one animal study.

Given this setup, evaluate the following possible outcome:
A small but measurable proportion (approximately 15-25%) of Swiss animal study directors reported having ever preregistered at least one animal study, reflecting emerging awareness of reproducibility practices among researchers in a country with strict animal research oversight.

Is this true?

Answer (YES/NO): NO